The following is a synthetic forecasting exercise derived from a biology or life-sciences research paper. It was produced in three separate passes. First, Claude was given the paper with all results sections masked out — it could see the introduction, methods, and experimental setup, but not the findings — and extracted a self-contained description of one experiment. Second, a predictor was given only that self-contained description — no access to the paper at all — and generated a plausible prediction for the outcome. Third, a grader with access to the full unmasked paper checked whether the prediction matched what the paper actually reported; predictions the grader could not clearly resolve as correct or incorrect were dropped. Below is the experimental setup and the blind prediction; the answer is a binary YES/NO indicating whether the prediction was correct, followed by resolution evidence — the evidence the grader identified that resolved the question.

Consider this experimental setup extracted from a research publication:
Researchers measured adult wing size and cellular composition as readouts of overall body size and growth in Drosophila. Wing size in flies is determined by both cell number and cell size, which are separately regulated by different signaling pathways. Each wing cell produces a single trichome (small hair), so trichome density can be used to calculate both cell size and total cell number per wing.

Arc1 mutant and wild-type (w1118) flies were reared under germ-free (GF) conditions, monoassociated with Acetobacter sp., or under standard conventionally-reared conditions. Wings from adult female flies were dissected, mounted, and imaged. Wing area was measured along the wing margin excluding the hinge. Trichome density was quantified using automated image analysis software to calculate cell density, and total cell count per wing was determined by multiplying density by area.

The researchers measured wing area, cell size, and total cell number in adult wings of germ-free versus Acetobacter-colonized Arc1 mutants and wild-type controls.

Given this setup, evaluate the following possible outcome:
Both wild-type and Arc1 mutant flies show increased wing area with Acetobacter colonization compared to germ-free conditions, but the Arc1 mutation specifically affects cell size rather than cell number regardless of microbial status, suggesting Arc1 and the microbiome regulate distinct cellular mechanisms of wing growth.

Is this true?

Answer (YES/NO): NO